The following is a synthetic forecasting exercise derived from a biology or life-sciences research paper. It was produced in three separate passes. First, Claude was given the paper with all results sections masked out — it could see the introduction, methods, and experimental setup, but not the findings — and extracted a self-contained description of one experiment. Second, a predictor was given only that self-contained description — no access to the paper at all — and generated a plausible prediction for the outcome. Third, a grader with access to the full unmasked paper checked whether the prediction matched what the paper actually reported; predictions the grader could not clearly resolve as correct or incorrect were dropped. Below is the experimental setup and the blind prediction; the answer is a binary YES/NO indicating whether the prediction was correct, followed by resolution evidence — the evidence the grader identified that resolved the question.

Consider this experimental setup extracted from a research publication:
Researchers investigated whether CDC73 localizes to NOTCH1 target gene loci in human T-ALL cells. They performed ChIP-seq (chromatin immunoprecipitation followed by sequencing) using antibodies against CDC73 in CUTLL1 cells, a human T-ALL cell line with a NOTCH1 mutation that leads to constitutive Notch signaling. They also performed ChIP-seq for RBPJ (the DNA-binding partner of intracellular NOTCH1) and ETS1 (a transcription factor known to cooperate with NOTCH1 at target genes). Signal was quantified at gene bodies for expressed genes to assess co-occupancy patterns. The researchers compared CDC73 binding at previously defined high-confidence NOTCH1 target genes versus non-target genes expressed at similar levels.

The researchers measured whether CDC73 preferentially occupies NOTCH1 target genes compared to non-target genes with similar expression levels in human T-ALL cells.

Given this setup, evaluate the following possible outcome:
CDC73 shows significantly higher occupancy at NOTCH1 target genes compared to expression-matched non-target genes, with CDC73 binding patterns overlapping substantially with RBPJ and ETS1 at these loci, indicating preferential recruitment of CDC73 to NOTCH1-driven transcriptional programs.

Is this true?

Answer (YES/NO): NO